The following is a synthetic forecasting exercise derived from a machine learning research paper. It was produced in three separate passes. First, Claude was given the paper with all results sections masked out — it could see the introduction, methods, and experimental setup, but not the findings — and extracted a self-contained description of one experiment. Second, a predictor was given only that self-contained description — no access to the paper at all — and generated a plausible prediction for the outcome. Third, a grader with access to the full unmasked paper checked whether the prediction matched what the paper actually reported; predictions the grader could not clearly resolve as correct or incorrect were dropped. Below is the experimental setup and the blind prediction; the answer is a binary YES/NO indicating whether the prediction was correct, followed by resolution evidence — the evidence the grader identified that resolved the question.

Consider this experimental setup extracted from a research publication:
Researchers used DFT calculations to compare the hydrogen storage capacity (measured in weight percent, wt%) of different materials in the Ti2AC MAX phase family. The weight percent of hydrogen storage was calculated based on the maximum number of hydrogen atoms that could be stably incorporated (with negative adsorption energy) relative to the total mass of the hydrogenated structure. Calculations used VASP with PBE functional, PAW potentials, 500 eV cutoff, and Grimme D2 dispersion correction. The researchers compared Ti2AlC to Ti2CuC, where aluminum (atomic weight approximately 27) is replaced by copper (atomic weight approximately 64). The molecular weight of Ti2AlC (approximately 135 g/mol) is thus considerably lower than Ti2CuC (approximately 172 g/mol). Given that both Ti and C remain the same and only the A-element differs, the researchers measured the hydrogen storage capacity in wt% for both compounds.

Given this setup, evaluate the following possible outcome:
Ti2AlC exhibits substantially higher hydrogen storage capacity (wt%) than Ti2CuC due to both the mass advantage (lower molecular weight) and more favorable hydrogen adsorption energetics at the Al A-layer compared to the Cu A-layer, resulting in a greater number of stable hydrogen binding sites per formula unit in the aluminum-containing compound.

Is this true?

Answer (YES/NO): NO